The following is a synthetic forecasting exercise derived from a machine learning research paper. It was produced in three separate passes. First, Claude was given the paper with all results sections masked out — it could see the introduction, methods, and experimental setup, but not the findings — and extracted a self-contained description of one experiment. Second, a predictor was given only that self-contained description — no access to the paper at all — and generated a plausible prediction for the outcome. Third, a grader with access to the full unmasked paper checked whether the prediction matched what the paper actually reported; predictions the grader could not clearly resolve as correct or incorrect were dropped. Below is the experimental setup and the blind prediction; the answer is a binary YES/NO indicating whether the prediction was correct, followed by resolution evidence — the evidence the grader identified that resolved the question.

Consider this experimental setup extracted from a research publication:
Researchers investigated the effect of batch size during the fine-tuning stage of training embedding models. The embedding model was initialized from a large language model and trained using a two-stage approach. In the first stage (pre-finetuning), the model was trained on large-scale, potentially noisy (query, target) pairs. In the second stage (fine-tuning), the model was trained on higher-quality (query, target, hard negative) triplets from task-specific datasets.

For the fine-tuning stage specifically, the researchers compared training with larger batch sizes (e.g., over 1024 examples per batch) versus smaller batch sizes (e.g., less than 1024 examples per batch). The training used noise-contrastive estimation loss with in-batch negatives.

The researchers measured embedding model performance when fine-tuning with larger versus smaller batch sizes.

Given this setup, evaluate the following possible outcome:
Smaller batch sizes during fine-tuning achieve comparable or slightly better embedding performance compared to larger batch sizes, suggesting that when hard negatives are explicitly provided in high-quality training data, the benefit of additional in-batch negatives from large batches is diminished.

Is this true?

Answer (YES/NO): YES